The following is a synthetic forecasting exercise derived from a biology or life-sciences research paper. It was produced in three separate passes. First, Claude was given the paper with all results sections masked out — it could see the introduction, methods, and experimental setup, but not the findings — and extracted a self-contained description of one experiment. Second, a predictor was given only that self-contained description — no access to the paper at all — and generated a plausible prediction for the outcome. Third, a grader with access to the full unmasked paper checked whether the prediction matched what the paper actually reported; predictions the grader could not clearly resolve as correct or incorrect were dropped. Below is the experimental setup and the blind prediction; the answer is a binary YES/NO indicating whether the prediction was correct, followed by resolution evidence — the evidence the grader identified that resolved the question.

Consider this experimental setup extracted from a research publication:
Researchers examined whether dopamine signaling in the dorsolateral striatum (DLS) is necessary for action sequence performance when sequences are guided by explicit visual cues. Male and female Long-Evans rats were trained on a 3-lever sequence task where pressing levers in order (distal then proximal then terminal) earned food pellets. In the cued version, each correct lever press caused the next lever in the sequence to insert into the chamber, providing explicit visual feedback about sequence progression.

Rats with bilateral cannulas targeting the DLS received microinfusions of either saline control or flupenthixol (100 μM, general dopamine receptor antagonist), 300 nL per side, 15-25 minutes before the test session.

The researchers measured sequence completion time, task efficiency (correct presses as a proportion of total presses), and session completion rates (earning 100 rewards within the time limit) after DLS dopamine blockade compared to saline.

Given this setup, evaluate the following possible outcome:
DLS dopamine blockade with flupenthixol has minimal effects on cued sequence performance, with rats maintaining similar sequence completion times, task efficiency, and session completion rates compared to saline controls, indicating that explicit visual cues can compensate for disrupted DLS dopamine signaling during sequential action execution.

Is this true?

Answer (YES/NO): NO